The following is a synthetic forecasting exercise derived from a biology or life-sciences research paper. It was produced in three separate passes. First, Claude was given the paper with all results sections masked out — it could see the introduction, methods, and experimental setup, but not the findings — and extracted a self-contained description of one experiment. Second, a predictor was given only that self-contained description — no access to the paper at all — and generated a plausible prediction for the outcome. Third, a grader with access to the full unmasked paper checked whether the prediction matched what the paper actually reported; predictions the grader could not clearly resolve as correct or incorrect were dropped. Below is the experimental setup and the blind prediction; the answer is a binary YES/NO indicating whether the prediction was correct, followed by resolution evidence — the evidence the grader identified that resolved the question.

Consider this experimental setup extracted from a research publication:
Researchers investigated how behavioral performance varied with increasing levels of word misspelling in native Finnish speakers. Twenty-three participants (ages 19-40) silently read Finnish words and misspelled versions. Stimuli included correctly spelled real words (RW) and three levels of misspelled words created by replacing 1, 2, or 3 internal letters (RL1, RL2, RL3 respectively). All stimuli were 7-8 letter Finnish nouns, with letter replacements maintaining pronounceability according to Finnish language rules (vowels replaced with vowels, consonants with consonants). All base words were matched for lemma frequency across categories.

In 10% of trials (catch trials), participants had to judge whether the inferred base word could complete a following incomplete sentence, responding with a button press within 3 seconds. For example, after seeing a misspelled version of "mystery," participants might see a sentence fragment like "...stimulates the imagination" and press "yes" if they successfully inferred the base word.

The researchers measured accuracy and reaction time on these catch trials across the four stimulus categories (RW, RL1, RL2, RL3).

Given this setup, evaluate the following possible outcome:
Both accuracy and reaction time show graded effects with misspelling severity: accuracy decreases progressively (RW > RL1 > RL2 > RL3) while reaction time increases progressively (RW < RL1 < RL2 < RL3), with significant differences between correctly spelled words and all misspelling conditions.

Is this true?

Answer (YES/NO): NO